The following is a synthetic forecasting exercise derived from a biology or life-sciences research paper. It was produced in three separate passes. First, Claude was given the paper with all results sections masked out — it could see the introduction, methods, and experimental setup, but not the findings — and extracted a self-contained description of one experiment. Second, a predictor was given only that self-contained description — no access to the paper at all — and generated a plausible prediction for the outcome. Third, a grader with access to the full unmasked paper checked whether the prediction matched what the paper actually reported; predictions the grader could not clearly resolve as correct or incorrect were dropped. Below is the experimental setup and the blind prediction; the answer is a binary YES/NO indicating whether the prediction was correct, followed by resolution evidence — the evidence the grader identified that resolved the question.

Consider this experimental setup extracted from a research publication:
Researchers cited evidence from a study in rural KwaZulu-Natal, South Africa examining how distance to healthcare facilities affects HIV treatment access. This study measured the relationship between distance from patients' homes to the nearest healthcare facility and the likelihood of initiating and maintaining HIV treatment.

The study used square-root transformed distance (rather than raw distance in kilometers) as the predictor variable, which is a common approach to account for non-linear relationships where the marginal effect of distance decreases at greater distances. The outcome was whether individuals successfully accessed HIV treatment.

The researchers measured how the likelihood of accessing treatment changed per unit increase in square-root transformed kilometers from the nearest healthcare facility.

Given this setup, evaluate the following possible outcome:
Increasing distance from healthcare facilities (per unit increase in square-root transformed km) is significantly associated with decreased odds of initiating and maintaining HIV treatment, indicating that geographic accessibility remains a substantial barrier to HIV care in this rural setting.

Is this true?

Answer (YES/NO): YES